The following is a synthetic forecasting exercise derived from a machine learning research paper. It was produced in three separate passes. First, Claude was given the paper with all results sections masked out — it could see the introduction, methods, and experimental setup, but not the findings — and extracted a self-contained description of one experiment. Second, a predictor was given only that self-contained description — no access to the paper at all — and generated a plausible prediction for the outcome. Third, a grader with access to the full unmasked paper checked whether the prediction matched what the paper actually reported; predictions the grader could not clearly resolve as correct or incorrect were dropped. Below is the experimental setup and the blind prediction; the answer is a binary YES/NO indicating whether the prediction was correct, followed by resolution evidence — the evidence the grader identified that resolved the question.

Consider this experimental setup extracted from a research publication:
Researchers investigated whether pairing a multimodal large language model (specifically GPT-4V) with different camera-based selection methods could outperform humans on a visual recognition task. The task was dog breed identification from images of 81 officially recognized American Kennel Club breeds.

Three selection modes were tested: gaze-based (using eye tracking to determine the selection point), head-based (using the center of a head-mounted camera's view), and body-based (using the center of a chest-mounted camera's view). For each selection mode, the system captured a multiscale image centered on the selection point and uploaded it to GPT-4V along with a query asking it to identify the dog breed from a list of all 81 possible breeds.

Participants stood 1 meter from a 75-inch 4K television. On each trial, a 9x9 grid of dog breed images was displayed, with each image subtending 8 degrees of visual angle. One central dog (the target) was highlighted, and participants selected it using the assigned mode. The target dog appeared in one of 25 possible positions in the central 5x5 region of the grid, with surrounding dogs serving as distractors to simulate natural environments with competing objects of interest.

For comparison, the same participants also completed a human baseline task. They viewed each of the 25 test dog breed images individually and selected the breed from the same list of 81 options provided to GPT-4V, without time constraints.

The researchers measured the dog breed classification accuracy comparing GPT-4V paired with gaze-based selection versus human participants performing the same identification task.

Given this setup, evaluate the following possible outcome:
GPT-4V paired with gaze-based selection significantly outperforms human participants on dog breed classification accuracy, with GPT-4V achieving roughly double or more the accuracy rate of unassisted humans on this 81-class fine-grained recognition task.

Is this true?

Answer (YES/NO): NO